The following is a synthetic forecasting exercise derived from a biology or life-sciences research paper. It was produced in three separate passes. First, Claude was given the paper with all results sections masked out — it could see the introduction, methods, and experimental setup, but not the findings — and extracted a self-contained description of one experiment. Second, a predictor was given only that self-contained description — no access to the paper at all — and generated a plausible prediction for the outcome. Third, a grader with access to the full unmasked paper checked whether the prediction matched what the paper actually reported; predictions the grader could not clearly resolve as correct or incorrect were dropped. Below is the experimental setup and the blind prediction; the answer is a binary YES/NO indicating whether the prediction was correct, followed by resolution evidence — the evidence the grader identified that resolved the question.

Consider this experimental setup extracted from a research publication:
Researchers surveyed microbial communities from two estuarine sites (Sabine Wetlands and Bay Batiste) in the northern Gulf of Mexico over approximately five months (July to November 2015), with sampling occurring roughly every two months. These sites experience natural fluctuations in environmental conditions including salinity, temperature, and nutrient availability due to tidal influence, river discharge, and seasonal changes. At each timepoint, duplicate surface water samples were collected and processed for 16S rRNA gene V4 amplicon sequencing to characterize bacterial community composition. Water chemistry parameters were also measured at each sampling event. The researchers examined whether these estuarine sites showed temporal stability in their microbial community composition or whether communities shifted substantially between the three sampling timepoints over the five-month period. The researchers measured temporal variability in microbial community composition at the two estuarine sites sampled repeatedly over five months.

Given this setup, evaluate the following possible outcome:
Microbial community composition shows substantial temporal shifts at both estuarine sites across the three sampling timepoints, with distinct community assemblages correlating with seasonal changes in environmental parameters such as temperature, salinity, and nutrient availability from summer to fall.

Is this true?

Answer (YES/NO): NO